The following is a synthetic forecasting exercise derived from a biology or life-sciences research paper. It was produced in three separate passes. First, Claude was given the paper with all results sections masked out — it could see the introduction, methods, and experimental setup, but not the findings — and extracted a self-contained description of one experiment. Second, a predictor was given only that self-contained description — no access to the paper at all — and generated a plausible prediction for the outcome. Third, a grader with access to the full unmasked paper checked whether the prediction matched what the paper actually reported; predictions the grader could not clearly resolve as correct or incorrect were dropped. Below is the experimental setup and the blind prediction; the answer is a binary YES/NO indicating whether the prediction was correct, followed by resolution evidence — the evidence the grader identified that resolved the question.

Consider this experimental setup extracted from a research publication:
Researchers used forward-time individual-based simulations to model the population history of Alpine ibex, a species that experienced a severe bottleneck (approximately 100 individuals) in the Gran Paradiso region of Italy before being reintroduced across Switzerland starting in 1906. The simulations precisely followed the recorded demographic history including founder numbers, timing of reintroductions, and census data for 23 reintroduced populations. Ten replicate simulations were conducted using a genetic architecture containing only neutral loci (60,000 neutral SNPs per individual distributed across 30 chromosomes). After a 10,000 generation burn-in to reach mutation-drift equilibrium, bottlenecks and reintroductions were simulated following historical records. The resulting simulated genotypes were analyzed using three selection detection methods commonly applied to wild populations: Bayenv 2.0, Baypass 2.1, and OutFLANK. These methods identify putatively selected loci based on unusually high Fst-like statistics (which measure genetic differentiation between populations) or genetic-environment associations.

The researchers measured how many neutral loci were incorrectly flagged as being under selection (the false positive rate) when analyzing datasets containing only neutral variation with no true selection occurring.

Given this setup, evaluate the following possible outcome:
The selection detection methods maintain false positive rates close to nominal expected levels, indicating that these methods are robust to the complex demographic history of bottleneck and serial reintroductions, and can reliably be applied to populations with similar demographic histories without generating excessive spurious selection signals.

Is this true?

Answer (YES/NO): NO